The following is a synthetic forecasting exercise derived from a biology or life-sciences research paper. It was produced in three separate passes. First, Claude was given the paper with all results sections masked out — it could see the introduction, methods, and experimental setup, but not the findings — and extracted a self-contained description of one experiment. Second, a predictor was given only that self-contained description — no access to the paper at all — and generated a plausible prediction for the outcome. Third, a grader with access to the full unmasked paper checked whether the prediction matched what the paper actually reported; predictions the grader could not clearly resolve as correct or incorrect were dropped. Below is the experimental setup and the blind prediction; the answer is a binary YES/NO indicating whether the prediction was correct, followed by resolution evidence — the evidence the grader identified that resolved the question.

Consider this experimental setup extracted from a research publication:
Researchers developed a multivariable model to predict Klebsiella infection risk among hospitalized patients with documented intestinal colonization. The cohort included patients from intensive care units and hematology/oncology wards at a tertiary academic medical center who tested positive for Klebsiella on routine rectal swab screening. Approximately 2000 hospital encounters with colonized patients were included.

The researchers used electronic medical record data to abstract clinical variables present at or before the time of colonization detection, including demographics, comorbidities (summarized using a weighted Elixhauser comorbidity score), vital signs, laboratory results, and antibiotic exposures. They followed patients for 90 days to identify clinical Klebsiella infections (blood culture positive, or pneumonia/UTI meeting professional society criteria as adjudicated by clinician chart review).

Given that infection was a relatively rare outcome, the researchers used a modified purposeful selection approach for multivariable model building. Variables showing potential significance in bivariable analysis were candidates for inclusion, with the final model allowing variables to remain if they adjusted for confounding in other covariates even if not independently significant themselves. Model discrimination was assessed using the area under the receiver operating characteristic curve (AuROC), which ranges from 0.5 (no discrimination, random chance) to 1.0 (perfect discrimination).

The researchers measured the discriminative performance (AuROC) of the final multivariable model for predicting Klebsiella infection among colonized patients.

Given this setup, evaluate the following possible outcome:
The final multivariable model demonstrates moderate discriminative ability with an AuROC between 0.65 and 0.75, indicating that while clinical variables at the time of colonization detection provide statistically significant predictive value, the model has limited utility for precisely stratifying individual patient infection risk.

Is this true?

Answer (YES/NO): YES